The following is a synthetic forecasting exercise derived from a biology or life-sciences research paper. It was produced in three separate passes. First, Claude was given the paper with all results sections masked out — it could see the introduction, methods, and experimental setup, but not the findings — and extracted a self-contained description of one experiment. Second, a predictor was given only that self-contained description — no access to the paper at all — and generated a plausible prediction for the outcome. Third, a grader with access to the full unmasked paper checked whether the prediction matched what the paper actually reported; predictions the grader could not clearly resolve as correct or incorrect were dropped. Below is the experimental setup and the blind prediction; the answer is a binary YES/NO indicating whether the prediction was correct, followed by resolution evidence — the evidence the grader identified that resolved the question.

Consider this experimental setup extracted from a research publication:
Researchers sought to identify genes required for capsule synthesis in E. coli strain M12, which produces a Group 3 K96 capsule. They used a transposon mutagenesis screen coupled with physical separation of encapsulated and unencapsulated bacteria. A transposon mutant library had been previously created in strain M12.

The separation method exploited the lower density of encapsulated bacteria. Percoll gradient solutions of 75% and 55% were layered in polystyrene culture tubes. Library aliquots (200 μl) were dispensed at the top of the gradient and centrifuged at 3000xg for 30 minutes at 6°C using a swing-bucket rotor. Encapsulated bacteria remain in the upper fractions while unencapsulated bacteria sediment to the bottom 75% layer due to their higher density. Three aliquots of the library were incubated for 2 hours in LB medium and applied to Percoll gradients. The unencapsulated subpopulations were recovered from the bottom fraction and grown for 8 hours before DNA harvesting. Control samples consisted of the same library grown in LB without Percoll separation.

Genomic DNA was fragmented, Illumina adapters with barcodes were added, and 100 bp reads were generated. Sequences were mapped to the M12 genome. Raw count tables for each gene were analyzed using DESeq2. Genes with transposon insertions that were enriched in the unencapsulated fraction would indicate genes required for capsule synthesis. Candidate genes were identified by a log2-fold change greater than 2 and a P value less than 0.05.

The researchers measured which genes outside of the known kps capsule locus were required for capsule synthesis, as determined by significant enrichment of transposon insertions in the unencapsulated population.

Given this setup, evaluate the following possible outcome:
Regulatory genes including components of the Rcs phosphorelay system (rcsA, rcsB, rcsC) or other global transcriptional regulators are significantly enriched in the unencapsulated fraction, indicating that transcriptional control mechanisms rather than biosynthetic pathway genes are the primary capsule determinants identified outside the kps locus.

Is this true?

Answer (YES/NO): YES